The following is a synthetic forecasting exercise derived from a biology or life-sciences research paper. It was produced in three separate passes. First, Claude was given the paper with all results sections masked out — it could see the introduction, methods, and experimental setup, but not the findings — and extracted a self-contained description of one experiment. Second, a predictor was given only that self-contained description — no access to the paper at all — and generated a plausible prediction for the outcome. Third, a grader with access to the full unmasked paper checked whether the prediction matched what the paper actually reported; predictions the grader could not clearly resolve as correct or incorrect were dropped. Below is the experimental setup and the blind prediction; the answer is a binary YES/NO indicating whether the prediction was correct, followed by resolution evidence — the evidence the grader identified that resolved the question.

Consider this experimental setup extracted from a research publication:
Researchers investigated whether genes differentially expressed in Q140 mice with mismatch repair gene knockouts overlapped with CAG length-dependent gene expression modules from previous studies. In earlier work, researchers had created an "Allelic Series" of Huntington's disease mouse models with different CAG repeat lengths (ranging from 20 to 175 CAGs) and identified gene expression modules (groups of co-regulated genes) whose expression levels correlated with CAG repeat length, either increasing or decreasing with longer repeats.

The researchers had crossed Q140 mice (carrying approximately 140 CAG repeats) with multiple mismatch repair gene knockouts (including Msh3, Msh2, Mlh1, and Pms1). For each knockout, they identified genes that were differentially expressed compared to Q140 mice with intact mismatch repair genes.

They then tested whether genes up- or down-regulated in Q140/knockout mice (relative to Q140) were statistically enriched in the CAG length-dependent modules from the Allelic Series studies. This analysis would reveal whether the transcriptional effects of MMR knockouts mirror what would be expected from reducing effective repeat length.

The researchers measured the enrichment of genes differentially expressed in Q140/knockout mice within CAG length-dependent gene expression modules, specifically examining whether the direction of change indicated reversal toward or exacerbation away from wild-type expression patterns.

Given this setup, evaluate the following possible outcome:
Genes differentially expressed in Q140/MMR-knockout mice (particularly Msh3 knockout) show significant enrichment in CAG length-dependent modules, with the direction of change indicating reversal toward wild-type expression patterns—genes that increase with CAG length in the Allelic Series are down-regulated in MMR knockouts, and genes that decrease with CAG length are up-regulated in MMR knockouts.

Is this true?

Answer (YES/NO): YES